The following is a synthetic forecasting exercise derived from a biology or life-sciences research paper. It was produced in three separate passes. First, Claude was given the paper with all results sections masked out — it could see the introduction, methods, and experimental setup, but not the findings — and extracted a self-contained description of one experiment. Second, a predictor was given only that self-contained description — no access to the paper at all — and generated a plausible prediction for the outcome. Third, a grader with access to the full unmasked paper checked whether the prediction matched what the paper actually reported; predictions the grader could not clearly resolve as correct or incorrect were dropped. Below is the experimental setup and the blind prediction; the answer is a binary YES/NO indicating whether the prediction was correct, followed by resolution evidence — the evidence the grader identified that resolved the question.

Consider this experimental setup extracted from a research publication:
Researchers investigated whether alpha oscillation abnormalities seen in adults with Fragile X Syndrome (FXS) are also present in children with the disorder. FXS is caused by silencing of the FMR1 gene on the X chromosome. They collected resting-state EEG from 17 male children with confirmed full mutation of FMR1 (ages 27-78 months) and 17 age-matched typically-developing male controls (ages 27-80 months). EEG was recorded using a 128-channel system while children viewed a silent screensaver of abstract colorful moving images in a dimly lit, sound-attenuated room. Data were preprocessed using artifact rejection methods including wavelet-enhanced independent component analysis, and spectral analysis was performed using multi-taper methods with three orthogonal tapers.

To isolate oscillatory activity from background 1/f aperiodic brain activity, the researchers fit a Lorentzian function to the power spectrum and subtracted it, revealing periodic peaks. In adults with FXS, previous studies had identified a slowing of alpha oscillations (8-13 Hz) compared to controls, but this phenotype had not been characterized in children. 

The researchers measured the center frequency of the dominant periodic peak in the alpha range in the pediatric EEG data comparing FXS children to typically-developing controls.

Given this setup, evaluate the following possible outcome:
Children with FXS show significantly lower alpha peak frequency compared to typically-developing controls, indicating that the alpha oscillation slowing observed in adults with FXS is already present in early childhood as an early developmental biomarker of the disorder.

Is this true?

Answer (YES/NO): YES